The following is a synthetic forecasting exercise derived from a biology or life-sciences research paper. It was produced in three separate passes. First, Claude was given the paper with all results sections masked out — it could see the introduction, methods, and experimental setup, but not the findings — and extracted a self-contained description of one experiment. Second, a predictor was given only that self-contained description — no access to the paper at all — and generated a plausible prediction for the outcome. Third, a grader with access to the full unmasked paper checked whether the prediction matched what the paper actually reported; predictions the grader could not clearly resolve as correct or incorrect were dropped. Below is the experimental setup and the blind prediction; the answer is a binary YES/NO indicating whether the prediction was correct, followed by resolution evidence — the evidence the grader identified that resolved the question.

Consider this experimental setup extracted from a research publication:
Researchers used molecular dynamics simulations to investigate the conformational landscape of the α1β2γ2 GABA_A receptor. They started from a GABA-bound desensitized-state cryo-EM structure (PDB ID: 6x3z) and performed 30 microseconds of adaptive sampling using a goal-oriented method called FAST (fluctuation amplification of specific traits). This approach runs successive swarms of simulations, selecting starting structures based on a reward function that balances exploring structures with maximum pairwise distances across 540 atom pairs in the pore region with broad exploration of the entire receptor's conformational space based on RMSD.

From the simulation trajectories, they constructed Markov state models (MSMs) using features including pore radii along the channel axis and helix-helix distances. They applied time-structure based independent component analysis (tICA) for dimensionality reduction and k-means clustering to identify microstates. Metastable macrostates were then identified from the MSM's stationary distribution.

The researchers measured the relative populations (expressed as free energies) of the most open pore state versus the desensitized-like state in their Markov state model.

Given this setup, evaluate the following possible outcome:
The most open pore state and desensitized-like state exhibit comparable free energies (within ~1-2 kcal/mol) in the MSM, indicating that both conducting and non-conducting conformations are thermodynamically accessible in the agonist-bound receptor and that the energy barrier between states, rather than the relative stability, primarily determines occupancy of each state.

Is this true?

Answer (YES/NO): NO